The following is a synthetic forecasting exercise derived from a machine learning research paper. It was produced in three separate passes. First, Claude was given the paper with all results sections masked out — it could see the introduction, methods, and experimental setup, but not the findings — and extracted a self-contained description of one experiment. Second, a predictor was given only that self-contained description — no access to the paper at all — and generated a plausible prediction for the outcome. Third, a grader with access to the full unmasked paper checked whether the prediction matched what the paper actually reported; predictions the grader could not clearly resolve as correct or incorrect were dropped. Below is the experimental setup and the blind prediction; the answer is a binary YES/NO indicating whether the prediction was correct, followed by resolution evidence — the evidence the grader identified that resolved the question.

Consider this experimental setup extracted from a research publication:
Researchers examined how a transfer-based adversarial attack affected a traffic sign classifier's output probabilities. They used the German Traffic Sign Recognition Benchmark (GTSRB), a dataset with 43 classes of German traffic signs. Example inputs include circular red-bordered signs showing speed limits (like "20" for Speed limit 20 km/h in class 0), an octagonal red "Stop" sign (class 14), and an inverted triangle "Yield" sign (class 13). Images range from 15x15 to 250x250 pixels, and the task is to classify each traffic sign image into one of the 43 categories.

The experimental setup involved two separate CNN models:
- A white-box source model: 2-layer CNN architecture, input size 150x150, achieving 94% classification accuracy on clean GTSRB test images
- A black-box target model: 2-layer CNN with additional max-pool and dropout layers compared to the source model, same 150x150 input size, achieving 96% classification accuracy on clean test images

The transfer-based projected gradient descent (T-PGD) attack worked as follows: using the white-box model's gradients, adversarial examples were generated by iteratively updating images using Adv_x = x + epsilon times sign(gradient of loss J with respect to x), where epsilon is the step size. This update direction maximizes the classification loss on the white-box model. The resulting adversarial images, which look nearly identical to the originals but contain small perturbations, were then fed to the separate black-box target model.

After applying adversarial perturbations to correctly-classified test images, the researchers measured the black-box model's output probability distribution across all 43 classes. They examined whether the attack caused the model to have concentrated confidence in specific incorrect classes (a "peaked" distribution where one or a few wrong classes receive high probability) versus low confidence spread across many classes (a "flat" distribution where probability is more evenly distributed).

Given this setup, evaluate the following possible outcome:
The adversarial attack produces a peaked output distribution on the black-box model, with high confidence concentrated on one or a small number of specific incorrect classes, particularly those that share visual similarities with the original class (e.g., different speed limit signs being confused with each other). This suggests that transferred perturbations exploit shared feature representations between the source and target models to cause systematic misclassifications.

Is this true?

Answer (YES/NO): NO